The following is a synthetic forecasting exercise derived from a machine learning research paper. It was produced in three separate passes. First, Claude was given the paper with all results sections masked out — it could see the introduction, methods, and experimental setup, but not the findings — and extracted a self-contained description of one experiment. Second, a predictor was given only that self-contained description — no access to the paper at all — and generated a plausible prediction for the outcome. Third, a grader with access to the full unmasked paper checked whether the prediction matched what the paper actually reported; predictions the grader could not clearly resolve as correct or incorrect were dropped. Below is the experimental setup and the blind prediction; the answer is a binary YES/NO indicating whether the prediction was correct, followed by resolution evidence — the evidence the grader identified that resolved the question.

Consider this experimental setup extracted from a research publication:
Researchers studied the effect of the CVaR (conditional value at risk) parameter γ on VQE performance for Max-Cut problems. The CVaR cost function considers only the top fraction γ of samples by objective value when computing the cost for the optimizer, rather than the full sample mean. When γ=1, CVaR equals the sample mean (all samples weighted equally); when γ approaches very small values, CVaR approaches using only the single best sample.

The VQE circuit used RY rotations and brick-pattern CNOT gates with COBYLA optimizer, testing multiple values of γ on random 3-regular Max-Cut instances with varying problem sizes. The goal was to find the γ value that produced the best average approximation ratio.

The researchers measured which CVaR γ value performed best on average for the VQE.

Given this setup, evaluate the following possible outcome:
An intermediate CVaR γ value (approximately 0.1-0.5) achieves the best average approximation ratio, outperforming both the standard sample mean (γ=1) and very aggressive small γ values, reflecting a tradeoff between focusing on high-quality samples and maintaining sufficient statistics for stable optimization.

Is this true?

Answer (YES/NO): YES